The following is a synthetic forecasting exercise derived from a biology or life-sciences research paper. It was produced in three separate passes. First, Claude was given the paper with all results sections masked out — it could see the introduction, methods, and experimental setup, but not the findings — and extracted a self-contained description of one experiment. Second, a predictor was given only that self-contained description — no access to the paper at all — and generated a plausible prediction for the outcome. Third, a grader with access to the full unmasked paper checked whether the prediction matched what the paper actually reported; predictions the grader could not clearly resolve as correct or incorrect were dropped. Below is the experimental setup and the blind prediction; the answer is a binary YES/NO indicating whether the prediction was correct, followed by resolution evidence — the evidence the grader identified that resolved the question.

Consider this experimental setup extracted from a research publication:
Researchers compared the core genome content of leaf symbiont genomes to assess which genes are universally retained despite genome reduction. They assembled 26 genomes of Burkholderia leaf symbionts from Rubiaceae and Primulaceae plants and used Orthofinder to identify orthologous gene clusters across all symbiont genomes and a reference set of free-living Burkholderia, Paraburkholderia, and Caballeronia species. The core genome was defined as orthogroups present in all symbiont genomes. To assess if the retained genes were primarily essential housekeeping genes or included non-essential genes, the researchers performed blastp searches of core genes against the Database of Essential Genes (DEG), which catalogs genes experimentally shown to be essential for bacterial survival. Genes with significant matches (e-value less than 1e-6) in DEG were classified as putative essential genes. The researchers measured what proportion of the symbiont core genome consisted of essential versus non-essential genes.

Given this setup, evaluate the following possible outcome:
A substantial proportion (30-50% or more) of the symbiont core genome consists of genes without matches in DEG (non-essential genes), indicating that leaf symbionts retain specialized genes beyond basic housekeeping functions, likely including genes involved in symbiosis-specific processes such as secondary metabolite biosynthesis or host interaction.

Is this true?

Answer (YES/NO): NO